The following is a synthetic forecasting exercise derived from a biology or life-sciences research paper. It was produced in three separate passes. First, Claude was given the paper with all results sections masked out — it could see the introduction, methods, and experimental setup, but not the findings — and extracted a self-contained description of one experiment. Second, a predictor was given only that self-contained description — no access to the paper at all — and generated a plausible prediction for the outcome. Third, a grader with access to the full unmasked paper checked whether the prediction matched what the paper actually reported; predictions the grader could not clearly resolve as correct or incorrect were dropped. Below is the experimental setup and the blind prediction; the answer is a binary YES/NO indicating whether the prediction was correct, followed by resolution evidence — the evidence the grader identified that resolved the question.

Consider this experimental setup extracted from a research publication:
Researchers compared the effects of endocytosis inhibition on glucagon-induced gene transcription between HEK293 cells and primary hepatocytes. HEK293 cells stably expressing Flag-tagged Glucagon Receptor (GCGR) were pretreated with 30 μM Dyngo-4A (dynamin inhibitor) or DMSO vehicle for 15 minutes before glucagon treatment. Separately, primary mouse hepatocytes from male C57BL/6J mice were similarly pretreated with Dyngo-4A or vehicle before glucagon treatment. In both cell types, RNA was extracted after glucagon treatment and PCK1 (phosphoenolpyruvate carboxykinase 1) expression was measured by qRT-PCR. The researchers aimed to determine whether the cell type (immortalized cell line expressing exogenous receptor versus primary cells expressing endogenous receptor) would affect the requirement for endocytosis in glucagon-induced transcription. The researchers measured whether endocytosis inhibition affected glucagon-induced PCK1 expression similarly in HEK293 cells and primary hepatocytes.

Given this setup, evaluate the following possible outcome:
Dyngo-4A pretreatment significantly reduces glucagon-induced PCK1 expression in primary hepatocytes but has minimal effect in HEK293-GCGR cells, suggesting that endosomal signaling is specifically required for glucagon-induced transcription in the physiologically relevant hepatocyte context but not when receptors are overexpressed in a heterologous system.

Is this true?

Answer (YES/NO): NO